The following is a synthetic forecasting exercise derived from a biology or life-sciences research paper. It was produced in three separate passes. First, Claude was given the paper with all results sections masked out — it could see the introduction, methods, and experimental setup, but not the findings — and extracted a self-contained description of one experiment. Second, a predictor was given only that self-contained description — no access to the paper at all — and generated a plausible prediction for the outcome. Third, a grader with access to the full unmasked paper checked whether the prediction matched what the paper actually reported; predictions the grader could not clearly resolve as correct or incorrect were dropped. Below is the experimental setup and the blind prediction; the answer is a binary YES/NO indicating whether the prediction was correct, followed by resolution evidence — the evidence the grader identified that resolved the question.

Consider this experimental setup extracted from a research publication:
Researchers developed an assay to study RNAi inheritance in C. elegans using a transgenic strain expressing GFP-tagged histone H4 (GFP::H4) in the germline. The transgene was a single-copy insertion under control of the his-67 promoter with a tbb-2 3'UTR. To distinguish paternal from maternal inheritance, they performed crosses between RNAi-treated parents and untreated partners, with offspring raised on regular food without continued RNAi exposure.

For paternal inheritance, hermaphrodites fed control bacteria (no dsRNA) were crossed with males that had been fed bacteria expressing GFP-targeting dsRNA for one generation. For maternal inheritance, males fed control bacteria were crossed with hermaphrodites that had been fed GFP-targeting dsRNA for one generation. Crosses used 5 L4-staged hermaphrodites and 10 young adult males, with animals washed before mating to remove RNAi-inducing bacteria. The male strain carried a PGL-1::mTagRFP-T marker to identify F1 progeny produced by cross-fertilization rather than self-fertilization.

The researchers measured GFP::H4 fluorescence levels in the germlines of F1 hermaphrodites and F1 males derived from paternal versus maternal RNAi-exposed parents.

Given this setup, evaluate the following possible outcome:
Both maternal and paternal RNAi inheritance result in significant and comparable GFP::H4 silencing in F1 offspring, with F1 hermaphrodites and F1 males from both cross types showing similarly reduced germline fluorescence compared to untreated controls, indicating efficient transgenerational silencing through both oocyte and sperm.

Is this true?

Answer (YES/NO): NO